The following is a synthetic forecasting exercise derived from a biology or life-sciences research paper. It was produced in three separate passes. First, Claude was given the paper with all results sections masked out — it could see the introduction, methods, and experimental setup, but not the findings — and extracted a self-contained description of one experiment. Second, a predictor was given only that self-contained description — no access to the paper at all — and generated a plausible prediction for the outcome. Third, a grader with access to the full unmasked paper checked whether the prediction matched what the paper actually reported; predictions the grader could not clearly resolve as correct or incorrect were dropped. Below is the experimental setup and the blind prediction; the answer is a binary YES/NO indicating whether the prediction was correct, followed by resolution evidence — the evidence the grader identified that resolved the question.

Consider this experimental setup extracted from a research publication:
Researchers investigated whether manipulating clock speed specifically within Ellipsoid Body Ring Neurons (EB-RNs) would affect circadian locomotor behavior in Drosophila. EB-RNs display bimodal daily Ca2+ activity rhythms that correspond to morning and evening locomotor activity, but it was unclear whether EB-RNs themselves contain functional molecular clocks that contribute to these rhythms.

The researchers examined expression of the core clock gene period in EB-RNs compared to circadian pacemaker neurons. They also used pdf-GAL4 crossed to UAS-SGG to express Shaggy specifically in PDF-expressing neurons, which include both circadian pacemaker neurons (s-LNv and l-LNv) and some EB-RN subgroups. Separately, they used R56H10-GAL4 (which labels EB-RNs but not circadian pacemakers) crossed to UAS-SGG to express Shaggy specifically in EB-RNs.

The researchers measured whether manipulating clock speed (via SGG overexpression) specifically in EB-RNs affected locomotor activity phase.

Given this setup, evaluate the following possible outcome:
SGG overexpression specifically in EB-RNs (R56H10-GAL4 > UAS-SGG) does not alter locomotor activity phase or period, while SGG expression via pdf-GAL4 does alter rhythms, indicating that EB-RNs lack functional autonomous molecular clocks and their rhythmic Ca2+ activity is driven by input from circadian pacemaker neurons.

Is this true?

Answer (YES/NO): YES